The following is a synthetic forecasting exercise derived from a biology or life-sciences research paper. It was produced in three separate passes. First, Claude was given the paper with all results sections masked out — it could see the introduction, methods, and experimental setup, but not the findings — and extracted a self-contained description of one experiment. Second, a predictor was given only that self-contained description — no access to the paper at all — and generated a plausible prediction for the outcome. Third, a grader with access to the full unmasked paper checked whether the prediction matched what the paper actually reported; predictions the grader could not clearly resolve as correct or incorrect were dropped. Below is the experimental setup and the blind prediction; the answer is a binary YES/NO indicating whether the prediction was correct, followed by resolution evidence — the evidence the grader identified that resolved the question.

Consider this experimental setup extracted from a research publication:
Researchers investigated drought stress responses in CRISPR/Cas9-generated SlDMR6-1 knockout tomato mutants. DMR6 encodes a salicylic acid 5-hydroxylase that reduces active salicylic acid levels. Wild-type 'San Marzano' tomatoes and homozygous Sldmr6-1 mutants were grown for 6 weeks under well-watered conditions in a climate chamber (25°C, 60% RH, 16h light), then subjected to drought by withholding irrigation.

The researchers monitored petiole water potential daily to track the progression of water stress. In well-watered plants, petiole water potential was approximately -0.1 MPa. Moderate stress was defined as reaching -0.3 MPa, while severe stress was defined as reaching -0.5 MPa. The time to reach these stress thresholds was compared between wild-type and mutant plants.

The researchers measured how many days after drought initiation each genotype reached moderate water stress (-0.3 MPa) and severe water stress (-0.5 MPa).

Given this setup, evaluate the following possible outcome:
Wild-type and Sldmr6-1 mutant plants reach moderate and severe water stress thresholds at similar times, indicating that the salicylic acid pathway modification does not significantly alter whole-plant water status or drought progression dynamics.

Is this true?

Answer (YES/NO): NO